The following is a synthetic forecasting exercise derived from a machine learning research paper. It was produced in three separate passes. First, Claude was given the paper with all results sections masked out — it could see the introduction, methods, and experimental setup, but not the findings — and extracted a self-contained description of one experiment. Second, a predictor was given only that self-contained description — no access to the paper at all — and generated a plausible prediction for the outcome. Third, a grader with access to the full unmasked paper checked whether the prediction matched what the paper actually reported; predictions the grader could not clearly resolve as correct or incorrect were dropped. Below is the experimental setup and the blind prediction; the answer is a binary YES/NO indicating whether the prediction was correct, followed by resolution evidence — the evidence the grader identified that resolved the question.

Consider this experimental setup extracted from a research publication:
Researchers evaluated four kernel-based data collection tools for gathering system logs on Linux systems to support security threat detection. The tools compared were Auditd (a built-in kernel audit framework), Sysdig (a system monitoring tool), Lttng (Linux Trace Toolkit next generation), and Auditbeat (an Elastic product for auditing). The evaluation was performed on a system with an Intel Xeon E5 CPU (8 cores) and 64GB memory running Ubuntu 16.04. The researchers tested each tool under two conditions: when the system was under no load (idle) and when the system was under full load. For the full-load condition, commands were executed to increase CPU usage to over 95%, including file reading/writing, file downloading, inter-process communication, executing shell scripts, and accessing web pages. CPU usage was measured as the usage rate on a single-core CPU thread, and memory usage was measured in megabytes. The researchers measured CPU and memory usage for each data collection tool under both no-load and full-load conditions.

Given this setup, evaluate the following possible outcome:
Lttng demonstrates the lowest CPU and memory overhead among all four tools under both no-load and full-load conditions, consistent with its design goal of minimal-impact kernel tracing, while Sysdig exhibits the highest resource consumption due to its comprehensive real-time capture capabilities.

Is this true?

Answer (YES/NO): NO